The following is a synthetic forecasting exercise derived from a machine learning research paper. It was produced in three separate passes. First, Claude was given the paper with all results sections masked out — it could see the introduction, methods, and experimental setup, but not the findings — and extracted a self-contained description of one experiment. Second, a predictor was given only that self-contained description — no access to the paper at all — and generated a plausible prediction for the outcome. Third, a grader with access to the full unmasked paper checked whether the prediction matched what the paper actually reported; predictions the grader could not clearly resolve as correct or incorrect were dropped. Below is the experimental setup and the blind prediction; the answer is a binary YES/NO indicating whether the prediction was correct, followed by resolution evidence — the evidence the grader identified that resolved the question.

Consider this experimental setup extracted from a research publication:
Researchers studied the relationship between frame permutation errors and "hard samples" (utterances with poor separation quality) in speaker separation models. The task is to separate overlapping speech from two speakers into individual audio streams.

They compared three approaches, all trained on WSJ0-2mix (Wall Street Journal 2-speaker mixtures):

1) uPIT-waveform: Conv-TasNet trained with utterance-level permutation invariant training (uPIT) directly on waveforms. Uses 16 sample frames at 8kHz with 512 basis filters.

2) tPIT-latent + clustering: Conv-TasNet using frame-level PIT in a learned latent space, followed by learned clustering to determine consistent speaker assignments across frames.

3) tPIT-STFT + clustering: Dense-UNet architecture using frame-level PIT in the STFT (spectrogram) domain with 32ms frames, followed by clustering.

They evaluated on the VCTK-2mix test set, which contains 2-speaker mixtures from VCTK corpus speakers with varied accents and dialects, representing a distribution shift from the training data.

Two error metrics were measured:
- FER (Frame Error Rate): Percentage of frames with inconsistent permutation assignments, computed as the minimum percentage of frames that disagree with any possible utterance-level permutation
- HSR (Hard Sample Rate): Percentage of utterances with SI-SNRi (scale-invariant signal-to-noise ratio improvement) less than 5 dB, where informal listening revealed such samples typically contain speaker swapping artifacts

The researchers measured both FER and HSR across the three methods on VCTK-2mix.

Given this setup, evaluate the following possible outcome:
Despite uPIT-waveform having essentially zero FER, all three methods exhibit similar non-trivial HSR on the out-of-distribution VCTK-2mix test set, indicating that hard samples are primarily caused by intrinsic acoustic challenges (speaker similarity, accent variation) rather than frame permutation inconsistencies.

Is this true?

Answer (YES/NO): NO